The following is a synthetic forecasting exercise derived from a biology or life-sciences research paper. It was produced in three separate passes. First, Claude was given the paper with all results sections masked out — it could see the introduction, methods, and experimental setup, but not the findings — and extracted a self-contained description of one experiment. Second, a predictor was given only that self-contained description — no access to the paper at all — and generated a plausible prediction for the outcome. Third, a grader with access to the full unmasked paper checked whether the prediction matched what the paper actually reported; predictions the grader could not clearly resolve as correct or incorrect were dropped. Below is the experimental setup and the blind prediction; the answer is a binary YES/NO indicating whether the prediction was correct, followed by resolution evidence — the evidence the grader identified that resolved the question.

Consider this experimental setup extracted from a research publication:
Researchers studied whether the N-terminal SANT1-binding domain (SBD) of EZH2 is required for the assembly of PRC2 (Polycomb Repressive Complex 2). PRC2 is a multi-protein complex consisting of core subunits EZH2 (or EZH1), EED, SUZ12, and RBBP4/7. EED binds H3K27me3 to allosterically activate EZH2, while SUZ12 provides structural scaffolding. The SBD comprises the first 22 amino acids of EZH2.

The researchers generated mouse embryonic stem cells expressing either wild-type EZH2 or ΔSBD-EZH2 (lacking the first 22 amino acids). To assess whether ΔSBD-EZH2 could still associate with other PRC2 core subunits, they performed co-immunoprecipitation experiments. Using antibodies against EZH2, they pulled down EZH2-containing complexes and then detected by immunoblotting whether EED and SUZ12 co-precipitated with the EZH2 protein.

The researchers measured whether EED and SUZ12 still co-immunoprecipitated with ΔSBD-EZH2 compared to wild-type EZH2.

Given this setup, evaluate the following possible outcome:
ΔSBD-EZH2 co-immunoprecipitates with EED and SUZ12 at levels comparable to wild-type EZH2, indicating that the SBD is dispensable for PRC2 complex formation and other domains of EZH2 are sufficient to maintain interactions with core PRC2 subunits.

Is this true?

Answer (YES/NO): YES